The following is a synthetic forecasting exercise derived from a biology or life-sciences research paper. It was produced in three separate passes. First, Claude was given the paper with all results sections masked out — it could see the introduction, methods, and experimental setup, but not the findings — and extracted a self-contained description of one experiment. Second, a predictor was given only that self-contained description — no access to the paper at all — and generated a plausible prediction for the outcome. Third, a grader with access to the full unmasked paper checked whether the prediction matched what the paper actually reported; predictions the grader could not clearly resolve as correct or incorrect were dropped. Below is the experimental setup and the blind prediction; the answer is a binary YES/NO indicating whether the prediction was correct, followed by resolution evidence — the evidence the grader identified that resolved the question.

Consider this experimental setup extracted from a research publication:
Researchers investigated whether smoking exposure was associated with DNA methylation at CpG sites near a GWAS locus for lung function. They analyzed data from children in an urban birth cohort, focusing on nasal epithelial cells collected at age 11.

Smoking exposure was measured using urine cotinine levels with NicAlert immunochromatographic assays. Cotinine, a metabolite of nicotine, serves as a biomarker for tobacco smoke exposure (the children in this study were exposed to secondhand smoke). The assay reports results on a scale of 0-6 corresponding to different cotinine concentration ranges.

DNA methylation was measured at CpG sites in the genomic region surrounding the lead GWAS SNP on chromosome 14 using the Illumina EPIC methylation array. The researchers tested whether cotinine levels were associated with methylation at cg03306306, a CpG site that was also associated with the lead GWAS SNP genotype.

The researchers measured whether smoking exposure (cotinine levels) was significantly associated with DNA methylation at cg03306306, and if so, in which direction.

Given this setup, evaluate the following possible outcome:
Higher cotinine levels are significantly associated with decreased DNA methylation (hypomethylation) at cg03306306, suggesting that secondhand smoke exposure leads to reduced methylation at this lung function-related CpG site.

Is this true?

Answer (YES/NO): NO